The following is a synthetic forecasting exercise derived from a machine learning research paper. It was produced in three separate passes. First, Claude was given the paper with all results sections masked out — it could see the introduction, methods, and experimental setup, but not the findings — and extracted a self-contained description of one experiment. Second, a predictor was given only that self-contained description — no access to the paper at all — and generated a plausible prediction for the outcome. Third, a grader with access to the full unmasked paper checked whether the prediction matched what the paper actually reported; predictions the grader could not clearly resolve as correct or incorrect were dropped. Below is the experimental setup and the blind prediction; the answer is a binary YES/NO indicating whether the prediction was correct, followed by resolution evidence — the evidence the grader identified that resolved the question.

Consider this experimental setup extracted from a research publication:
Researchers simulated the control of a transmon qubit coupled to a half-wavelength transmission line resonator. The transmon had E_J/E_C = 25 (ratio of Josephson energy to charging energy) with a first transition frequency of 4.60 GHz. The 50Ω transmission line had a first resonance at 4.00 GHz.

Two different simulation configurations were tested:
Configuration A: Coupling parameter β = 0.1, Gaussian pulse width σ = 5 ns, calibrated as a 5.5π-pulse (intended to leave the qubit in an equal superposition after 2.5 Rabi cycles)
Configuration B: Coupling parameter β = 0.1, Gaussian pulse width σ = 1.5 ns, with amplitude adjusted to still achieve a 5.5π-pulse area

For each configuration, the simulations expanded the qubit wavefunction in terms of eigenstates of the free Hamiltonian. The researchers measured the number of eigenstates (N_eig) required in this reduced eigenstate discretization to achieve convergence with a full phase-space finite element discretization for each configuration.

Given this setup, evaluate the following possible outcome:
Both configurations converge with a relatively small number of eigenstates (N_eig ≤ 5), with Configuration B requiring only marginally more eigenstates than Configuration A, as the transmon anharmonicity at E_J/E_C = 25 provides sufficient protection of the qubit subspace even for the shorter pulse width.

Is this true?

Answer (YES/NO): NO